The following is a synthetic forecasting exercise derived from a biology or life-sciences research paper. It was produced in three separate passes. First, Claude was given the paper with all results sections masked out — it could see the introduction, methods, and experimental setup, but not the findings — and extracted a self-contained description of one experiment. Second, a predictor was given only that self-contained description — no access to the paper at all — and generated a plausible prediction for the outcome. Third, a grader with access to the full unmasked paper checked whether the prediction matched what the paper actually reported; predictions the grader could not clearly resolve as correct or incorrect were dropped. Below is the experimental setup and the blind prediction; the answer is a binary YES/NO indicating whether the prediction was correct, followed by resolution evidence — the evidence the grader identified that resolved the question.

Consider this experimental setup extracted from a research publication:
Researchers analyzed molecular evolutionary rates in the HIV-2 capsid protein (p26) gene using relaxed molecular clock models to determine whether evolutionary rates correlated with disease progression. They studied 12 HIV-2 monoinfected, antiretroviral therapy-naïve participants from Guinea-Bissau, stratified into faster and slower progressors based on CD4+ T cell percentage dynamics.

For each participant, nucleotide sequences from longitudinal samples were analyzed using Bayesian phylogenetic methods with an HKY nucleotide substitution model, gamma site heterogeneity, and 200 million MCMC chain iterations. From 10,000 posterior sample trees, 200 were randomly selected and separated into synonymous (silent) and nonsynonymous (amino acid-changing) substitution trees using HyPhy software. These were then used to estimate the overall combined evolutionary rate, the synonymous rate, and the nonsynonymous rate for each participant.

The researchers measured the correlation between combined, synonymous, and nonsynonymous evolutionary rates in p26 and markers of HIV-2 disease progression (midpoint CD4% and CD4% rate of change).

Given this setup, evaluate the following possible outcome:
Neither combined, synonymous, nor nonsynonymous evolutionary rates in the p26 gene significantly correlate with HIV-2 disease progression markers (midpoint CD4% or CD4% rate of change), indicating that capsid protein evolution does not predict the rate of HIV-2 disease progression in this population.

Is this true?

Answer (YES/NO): NO